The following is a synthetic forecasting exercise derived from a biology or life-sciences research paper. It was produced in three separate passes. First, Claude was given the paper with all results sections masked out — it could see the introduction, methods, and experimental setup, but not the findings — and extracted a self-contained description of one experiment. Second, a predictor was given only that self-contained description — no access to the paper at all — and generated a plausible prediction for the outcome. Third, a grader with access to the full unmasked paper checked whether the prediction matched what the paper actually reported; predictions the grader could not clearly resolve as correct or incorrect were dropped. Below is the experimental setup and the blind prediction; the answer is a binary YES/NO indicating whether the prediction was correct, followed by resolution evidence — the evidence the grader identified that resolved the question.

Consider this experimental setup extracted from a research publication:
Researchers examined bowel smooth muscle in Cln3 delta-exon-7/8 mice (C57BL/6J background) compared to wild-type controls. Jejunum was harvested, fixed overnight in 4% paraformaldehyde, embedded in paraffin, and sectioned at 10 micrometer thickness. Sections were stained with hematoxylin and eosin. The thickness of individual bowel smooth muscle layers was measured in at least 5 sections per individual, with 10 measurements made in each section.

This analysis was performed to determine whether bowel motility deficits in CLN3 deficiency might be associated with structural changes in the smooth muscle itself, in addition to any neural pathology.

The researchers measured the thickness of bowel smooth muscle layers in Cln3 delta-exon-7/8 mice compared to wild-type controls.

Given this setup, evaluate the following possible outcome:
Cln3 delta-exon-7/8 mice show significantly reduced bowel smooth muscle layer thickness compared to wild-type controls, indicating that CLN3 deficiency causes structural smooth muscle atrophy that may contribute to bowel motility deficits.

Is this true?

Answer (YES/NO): YES